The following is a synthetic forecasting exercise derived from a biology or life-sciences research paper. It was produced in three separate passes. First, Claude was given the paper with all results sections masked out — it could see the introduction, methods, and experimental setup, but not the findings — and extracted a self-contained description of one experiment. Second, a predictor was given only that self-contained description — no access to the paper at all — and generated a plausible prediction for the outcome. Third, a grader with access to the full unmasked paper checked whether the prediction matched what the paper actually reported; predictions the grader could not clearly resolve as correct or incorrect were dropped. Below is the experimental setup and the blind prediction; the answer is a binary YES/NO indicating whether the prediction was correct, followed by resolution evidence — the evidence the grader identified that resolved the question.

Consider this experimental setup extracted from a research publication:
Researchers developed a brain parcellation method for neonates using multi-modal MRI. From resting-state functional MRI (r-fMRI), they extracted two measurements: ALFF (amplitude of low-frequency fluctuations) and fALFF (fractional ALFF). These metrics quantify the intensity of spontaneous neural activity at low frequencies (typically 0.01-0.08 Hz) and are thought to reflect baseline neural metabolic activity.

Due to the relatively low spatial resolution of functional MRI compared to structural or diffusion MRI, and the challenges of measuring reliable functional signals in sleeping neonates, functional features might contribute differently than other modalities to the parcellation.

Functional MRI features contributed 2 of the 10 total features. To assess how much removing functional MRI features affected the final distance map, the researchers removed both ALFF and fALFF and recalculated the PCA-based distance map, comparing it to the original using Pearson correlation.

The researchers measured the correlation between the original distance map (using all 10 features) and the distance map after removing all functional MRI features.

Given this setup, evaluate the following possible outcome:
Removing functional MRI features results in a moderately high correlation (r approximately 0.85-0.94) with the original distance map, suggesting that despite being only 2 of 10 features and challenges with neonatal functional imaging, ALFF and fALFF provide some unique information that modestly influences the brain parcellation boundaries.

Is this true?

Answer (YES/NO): NO